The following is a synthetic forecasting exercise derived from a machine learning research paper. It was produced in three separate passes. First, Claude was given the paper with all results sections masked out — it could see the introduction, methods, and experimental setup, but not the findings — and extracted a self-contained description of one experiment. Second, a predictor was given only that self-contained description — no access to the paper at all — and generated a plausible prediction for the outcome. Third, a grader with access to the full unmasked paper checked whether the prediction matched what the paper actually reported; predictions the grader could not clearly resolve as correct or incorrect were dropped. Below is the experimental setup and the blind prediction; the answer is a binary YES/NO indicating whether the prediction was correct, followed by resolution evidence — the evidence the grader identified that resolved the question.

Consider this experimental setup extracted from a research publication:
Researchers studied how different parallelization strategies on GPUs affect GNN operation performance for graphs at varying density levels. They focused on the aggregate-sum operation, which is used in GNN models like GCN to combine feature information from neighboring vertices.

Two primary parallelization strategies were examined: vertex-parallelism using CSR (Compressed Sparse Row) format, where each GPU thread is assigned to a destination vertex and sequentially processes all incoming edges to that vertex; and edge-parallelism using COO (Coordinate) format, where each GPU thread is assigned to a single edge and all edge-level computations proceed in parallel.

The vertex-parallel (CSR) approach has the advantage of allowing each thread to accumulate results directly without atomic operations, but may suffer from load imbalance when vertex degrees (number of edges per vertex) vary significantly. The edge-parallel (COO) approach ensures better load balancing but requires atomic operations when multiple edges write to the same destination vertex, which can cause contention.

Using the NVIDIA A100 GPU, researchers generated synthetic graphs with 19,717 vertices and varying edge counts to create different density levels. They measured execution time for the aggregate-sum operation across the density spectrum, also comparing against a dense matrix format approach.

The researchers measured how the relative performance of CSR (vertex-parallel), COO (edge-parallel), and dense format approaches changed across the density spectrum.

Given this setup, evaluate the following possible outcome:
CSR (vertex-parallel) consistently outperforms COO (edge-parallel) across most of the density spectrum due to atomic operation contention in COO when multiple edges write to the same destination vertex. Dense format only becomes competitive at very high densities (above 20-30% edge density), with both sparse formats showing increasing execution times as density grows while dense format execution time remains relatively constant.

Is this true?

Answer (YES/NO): NO